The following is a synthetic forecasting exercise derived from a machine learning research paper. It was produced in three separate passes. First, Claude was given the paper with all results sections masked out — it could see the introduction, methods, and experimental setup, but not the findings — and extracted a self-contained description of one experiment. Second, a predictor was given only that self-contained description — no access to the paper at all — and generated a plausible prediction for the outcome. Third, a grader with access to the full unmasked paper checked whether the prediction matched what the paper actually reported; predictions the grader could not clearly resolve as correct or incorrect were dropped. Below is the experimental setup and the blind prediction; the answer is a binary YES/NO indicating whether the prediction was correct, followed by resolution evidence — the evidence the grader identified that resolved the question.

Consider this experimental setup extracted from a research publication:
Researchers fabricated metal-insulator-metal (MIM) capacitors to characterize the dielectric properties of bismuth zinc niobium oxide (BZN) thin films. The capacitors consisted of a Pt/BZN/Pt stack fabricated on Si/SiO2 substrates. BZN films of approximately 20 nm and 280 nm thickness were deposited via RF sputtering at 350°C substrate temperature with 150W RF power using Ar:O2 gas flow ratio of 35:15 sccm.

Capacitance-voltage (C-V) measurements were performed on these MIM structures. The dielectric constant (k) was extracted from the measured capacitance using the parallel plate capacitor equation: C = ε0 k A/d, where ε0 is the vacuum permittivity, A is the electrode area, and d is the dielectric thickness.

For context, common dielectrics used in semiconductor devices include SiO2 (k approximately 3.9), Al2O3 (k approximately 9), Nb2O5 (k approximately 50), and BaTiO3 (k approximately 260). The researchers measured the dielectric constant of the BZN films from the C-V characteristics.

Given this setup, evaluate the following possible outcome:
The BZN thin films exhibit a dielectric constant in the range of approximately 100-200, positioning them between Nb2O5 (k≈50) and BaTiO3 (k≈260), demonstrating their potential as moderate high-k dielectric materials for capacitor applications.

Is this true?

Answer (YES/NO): NO